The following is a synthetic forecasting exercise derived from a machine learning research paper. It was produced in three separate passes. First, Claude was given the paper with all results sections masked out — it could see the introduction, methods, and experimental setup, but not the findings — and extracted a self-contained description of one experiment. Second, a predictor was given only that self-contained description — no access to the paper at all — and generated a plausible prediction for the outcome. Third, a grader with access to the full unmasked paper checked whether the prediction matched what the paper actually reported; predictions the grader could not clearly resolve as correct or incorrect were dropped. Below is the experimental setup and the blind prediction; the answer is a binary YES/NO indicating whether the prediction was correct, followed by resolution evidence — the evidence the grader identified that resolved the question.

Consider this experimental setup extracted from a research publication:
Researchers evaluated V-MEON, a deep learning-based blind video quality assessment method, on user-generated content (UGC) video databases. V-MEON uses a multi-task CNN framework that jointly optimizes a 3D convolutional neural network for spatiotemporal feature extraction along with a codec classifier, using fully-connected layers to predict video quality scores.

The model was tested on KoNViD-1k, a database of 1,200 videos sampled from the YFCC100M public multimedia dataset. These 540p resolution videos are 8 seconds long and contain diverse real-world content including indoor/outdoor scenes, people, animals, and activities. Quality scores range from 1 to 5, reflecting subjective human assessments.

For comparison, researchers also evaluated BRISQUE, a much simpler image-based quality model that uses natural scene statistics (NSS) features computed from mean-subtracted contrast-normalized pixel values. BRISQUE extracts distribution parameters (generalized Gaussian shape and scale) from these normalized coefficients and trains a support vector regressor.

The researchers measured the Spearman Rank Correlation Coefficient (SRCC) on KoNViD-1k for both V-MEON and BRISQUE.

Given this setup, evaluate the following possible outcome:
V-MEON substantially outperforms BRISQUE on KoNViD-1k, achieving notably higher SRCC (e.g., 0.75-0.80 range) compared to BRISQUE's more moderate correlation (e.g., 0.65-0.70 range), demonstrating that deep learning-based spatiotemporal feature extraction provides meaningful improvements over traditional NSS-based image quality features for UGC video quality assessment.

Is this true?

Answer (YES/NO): NO